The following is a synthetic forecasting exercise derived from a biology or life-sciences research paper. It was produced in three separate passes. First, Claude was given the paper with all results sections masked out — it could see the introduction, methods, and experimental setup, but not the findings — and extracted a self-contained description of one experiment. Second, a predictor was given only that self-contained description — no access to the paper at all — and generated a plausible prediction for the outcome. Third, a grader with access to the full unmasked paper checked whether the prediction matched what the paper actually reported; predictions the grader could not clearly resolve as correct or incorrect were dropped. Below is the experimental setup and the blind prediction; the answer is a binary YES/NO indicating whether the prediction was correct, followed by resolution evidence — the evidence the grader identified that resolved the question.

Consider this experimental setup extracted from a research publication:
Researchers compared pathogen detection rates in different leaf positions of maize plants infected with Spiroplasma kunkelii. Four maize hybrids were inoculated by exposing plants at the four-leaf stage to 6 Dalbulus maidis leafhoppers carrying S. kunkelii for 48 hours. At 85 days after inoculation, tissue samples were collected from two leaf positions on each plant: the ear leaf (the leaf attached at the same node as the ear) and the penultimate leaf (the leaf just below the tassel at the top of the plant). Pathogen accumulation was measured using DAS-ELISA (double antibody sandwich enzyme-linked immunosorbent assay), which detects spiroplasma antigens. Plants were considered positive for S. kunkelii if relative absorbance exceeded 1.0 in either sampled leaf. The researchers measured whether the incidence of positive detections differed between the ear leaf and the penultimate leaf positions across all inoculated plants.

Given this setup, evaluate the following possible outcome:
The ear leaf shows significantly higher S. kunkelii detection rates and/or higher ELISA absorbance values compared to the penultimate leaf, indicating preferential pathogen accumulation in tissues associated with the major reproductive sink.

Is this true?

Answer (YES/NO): NO